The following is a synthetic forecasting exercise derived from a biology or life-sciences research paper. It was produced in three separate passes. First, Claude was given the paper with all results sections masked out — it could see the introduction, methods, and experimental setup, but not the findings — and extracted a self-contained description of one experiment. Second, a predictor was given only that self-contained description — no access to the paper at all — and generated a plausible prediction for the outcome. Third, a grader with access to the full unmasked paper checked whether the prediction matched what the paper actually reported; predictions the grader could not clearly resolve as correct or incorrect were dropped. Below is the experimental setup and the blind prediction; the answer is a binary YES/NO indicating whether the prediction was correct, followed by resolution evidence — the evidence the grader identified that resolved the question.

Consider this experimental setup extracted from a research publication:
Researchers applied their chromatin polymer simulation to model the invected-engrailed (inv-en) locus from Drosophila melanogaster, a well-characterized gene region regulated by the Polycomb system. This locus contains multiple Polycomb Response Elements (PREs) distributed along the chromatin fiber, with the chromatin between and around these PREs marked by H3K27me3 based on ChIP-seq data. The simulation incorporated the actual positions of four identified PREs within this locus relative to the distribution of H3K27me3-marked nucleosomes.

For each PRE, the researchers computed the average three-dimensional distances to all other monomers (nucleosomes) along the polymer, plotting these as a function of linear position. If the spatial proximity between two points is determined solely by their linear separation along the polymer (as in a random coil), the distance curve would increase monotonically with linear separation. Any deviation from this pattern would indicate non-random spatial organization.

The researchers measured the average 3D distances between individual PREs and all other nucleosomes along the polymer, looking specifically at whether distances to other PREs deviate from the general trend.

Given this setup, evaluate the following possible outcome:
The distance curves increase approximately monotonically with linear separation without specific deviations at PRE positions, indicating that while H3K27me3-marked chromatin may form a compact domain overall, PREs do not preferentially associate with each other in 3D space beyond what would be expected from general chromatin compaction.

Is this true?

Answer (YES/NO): NO